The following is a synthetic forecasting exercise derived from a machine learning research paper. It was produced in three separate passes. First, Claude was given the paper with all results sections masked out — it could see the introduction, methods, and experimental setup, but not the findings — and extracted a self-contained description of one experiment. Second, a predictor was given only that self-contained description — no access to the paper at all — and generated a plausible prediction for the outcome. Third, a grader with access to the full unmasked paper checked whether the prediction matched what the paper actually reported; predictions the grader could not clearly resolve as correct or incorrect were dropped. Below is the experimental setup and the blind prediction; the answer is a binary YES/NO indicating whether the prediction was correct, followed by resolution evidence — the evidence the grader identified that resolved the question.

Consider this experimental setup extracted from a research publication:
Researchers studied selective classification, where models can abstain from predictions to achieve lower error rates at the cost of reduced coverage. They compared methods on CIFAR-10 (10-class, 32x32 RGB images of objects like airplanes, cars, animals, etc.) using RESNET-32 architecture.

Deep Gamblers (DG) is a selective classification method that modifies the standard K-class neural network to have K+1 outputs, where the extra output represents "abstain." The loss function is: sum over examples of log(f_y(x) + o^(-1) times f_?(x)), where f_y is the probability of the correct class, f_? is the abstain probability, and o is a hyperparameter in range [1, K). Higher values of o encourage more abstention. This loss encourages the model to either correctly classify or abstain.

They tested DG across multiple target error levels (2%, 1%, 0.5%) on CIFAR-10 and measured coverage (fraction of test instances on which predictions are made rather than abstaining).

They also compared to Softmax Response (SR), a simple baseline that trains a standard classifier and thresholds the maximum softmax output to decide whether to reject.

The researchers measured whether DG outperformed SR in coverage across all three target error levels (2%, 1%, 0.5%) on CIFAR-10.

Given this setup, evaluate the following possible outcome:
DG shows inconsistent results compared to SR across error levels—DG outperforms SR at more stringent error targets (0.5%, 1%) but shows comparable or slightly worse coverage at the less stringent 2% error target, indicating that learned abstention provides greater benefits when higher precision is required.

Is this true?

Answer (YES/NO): NO